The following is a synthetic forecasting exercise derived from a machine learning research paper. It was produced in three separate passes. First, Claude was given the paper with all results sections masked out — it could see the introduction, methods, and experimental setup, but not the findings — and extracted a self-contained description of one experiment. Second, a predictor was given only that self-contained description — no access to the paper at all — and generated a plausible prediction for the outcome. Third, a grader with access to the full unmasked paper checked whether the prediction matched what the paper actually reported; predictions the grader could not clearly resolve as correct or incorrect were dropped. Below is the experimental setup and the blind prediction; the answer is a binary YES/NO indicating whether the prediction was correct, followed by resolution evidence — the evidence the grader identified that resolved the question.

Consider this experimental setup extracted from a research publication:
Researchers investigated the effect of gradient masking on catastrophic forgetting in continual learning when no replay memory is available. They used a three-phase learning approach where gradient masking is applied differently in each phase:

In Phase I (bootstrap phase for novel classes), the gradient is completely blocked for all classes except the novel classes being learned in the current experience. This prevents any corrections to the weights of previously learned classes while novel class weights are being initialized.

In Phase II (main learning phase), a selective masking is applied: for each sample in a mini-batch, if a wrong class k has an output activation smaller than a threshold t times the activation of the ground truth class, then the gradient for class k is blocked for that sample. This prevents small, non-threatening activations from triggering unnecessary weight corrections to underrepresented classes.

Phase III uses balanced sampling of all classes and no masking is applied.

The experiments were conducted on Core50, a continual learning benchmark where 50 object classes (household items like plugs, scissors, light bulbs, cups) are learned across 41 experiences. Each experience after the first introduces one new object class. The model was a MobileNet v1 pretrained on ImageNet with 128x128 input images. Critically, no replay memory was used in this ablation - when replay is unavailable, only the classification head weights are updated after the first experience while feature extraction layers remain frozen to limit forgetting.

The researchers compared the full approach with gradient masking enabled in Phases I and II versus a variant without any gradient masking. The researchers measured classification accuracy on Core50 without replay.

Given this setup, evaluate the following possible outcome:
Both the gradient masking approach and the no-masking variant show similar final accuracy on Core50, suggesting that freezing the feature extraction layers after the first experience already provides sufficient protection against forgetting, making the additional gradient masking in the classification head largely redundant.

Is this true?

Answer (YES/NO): NO